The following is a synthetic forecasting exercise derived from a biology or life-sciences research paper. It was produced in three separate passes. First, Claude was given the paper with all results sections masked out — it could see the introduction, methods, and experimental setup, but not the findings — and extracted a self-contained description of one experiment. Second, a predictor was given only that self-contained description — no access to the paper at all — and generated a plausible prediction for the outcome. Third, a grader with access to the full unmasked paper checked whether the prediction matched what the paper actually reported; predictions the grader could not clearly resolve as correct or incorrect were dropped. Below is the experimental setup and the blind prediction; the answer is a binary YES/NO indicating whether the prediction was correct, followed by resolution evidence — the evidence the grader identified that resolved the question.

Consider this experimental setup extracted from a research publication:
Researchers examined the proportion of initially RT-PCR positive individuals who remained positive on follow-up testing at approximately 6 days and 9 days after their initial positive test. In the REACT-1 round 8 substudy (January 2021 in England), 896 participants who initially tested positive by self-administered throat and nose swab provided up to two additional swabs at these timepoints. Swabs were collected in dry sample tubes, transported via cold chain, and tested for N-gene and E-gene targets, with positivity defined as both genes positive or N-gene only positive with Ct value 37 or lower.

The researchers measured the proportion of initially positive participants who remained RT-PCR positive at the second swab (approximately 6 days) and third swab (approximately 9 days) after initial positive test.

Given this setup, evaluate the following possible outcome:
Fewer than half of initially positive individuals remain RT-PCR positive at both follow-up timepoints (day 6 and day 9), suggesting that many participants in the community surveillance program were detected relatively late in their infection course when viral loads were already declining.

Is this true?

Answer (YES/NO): NO